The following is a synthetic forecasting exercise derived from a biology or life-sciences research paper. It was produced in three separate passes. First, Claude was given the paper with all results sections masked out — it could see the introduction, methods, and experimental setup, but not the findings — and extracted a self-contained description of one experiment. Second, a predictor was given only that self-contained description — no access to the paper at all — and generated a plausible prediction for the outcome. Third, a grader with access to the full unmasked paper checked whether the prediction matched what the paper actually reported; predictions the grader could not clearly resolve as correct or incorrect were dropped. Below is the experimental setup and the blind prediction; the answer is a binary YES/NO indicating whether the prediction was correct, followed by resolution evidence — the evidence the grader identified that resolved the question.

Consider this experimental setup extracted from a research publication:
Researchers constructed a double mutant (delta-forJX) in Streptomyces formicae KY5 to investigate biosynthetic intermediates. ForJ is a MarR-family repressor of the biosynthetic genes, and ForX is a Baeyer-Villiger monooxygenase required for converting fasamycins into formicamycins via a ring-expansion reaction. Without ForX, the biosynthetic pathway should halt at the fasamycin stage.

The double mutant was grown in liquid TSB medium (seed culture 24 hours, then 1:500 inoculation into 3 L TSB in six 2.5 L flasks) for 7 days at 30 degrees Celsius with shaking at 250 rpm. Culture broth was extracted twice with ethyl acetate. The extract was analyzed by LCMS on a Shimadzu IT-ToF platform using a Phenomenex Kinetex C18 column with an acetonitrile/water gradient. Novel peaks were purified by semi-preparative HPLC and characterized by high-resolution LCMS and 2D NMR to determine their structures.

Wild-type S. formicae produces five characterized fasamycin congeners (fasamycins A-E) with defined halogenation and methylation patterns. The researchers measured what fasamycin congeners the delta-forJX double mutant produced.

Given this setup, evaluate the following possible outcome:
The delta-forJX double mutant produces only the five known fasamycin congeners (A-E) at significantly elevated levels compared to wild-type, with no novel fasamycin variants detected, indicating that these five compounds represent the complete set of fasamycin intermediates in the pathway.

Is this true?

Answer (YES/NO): NO